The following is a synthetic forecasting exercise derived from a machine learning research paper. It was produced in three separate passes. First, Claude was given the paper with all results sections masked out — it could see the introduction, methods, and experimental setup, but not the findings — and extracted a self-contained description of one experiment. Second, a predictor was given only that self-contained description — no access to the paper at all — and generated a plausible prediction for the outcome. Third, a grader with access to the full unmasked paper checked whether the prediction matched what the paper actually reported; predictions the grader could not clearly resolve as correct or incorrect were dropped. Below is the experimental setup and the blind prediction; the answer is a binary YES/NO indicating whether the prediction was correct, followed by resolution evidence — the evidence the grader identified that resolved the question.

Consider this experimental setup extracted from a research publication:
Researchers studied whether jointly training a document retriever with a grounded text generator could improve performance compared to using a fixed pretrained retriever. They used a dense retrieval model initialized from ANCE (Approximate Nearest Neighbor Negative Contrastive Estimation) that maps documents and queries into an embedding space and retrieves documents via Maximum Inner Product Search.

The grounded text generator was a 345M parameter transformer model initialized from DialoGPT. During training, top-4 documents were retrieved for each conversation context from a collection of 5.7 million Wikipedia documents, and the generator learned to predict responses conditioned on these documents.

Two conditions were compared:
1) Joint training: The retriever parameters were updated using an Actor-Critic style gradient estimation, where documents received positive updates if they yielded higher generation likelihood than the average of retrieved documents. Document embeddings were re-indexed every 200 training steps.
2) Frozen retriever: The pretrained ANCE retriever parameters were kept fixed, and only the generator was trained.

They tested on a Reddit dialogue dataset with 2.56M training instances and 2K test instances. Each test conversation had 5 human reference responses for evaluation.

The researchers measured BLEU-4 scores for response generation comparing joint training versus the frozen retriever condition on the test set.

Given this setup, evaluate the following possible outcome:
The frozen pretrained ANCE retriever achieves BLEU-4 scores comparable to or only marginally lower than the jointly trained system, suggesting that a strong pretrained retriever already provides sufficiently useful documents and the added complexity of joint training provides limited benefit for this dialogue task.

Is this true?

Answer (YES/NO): NO